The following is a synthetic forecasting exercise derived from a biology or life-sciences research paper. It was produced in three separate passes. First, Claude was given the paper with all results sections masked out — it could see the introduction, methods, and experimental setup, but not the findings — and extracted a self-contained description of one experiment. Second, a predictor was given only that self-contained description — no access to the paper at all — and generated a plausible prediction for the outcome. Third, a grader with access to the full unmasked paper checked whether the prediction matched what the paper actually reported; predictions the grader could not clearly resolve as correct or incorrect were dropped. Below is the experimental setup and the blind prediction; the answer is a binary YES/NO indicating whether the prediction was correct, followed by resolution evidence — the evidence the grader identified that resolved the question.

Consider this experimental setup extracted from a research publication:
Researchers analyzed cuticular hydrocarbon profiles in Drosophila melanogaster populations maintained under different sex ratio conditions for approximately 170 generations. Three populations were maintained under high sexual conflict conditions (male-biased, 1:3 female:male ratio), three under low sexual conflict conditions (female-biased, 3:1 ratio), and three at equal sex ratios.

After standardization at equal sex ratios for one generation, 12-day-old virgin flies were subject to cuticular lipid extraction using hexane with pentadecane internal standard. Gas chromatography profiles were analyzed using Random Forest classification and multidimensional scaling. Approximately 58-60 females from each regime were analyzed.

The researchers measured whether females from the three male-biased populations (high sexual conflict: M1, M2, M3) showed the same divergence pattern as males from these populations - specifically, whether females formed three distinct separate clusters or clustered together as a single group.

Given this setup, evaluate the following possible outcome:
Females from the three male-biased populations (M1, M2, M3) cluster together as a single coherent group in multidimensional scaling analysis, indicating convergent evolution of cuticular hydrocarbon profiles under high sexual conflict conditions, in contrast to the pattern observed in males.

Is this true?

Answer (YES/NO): NO